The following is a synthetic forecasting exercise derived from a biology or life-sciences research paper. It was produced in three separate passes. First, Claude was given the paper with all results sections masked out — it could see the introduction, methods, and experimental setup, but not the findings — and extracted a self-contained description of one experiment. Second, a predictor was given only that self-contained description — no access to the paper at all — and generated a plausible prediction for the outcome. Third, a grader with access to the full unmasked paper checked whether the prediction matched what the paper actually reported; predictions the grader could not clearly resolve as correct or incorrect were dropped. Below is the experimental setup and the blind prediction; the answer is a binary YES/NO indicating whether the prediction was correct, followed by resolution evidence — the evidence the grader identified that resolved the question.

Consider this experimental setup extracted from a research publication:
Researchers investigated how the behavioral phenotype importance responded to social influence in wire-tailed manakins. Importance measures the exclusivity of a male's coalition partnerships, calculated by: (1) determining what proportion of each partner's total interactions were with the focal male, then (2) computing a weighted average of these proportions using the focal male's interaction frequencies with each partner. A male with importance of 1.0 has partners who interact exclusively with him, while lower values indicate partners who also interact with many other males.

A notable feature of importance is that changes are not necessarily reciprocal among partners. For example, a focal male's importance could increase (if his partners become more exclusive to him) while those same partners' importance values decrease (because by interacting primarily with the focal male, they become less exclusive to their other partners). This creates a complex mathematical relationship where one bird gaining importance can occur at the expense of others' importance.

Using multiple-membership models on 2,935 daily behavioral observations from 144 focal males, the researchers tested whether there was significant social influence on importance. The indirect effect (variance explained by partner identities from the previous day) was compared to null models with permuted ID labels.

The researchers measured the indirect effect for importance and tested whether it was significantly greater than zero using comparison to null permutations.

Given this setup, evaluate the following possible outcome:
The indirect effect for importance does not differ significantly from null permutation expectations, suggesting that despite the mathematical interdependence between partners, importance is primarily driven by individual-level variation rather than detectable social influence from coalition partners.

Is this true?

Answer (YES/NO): NO